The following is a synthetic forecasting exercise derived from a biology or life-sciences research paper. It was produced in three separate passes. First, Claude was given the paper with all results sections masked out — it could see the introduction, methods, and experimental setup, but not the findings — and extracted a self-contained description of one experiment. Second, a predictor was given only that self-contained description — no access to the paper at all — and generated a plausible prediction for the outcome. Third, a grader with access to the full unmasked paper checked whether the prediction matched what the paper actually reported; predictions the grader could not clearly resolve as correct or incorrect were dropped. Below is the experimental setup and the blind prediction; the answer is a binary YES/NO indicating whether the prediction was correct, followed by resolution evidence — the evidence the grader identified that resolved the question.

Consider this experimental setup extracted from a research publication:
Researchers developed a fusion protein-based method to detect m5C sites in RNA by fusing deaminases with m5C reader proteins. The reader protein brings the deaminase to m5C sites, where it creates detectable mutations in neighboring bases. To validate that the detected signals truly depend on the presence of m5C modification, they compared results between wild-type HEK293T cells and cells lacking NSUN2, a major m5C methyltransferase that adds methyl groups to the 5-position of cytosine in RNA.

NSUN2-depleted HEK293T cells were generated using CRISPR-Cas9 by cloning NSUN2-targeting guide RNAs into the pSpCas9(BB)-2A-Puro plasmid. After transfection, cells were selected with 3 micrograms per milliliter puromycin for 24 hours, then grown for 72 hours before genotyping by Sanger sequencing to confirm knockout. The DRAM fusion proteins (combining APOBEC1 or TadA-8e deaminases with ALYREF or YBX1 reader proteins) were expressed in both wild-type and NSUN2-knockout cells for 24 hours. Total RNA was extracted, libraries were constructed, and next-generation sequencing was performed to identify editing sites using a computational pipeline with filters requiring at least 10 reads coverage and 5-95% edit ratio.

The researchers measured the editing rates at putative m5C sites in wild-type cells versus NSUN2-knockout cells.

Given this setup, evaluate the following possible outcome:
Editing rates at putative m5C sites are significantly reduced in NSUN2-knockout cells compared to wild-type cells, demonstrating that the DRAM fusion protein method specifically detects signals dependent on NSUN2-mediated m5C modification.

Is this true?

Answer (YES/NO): YES